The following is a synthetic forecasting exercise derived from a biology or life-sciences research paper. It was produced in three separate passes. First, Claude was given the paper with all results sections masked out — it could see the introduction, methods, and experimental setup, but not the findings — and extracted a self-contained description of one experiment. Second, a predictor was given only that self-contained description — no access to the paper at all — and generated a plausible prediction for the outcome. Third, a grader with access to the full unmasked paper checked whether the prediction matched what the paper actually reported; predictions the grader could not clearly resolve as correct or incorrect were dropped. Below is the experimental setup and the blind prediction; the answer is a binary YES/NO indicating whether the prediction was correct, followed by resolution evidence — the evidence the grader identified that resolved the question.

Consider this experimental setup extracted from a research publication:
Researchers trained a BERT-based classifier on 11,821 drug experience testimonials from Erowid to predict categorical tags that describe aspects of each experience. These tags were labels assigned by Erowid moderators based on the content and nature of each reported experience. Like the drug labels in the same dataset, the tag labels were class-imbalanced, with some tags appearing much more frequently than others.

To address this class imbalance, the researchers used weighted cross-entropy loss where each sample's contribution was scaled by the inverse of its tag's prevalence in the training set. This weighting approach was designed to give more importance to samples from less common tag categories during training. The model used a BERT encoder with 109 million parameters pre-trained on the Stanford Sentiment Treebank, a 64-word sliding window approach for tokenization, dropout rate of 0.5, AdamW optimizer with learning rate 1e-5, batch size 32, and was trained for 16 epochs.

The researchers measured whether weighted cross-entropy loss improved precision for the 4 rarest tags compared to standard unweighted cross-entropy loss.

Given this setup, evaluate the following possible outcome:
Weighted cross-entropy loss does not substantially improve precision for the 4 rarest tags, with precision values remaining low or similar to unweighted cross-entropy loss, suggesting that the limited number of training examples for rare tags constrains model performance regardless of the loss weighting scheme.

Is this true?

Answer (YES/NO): YES